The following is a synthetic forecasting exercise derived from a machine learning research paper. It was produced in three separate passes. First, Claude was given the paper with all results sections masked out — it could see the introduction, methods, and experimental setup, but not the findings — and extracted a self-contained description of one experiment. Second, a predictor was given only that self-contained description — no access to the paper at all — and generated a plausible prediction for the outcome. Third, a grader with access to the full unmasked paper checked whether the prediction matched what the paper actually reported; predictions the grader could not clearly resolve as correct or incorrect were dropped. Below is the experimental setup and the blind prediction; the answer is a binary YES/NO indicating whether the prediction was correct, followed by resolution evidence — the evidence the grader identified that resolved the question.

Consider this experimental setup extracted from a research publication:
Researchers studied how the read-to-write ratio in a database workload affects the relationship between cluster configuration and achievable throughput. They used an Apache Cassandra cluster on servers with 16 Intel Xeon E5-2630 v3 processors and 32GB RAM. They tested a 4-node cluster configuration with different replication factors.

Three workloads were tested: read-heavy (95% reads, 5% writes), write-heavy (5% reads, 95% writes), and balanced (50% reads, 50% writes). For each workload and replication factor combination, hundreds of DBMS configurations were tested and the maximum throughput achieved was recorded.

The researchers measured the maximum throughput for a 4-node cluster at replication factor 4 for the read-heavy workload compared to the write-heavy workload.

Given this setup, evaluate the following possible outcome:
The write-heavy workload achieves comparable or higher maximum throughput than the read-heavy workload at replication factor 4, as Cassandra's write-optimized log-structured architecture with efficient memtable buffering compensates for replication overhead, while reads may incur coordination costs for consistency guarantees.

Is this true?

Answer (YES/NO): YES